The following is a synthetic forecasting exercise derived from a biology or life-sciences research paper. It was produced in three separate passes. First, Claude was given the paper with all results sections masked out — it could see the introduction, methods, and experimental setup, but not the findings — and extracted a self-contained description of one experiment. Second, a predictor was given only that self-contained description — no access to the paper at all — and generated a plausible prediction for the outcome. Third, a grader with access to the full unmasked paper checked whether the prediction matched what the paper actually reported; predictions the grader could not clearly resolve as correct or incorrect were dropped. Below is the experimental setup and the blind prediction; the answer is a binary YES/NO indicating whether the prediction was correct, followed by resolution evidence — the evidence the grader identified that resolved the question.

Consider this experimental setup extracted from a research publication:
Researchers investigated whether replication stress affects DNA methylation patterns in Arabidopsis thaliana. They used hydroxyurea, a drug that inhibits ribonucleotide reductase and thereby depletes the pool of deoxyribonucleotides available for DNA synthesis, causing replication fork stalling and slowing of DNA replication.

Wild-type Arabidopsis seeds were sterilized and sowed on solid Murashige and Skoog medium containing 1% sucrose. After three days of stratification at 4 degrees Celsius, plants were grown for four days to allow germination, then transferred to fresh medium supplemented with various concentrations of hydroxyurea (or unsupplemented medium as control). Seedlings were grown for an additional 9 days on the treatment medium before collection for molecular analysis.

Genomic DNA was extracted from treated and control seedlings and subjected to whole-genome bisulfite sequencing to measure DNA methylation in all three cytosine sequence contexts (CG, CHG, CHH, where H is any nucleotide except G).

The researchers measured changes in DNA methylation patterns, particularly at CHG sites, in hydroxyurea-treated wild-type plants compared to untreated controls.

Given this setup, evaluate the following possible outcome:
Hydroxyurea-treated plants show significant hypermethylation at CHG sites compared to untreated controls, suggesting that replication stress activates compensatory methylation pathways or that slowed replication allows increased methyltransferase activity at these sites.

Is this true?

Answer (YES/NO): NO